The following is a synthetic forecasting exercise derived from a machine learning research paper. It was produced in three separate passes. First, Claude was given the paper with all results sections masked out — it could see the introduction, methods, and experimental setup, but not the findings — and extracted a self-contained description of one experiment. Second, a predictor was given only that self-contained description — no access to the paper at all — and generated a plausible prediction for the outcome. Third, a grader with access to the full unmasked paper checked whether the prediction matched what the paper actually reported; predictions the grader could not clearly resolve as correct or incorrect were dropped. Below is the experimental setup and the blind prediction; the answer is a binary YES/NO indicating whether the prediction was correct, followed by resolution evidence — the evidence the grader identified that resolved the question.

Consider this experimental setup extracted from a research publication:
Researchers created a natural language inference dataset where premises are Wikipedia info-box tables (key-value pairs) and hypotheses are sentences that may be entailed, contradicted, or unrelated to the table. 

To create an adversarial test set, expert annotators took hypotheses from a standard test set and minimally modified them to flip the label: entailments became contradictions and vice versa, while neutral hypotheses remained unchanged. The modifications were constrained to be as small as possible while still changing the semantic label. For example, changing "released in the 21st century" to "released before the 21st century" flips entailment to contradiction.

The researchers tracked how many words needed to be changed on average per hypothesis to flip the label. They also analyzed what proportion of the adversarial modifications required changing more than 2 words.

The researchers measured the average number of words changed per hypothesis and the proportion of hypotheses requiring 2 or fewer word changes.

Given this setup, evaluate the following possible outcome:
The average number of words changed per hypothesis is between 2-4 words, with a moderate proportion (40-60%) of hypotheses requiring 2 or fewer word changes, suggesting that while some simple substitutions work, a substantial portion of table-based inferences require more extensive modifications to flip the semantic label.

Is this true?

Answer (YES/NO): NO